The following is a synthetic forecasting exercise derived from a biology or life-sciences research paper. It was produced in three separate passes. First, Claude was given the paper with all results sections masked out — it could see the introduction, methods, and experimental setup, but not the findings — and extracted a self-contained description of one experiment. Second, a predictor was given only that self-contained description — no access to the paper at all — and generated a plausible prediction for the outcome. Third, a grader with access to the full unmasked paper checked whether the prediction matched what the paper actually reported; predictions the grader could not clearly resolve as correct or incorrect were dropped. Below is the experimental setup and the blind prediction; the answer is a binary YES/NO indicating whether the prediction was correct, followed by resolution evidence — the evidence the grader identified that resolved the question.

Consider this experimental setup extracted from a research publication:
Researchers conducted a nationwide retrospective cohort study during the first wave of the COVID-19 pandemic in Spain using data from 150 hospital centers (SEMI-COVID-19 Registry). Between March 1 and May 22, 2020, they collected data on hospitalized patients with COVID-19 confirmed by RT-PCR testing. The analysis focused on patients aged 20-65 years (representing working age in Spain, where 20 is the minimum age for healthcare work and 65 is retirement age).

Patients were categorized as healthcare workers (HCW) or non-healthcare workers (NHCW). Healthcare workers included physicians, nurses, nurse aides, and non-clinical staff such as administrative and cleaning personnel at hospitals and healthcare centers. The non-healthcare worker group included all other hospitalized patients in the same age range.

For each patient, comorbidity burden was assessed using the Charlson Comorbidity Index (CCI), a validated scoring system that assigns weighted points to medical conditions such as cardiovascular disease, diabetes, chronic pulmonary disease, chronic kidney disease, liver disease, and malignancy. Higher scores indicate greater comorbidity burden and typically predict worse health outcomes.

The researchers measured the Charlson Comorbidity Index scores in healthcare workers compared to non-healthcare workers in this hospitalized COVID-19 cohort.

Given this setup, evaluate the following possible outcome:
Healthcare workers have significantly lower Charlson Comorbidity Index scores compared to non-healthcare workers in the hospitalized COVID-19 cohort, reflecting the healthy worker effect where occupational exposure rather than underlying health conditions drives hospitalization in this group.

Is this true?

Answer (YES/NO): NO